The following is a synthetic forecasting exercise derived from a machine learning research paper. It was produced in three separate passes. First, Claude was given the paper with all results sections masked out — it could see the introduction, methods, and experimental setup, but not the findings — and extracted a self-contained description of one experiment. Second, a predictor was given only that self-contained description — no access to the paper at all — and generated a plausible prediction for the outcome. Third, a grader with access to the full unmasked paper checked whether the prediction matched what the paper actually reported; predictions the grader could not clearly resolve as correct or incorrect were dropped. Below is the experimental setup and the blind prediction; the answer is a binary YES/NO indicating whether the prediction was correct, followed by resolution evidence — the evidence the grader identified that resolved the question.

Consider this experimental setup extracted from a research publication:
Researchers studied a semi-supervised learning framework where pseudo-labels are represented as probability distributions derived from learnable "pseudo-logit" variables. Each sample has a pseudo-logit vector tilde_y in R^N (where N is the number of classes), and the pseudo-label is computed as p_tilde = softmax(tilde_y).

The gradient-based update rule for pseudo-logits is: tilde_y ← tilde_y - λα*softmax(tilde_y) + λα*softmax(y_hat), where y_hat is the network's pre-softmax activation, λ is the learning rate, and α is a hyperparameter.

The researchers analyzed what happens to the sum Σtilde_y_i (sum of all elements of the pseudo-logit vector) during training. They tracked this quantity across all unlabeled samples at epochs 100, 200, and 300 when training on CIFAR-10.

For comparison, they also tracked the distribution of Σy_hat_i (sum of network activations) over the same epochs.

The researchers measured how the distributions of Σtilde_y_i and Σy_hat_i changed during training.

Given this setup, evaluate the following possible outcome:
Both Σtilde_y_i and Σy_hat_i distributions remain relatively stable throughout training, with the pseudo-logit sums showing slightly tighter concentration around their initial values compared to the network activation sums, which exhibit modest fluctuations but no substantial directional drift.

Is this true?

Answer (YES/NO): NO